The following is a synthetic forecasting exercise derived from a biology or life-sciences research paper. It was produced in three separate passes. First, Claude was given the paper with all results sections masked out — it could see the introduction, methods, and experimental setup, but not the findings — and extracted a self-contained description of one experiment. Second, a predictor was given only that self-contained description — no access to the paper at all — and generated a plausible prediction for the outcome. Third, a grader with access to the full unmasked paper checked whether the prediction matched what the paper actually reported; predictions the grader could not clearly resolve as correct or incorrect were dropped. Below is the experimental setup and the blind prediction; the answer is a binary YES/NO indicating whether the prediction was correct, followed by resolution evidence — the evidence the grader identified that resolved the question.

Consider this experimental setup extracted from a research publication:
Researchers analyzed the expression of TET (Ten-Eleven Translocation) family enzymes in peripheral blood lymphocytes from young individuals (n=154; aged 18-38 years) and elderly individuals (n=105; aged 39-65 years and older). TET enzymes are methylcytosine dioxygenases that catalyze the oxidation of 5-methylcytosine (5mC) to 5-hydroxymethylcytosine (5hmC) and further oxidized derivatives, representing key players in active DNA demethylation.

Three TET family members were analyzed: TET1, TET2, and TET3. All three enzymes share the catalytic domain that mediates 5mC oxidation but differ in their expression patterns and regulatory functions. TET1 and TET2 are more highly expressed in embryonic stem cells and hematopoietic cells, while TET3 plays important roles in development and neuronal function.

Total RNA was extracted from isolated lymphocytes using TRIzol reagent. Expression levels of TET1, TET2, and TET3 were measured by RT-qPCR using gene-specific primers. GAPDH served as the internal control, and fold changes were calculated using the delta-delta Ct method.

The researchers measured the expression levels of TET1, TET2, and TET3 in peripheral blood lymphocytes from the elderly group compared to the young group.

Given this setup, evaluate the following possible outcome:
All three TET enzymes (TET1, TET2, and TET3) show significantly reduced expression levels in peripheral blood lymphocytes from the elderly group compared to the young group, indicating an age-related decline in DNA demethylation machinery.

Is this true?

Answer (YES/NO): NO